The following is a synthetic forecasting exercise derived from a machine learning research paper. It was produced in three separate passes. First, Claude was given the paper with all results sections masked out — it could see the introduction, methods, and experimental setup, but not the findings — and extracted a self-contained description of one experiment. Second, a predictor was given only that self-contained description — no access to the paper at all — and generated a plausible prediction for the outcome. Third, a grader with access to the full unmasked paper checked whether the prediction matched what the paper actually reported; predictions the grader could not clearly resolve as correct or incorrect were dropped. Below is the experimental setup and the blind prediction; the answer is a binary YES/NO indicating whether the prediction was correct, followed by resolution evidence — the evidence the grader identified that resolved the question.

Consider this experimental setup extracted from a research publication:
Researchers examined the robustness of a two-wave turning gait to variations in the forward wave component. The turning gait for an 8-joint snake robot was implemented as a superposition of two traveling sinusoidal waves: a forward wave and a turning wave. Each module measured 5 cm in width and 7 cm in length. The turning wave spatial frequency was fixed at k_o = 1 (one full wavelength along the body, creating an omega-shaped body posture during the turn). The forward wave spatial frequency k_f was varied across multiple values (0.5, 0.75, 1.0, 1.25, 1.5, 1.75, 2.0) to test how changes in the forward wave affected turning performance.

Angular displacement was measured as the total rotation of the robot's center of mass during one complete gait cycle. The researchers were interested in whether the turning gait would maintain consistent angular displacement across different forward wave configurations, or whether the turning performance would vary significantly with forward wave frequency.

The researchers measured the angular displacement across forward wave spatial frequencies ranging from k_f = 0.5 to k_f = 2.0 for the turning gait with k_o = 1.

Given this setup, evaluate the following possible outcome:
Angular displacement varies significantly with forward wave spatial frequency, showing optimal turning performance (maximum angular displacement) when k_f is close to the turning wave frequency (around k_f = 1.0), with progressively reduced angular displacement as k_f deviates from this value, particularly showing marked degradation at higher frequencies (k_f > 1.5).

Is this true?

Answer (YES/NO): NO